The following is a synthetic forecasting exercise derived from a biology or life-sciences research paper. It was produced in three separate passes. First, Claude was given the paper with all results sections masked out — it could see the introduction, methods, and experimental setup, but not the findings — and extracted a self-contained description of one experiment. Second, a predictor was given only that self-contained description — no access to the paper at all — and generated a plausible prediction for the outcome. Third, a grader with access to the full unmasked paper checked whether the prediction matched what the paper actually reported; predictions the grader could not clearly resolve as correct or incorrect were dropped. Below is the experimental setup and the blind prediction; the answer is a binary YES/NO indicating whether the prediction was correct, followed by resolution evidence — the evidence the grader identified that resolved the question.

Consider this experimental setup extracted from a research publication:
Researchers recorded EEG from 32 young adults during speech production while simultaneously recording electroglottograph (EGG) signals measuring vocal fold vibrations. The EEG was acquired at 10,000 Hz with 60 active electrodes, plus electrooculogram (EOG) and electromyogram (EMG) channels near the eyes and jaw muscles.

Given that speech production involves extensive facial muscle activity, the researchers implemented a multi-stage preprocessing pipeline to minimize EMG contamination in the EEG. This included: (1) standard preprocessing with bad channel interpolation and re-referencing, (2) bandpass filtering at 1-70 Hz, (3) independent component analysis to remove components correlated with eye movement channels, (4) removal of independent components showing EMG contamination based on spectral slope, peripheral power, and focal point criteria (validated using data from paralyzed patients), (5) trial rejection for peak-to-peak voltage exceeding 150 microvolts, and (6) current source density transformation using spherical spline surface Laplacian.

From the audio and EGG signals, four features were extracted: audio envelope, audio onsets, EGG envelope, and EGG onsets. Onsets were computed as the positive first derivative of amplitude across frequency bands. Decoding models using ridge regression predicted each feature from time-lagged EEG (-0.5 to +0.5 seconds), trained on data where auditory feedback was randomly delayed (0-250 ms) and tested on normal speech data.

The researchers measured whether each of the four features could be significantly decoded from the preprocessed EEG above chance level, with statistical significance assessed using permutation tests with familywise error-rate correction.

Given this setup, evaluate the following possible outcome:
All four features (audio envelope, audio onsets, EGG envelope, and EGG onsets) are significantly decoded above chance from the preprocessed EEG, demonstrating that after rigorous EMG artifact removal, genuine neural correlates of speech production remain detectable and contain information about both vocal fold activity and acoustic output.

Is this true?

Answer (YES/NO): YES